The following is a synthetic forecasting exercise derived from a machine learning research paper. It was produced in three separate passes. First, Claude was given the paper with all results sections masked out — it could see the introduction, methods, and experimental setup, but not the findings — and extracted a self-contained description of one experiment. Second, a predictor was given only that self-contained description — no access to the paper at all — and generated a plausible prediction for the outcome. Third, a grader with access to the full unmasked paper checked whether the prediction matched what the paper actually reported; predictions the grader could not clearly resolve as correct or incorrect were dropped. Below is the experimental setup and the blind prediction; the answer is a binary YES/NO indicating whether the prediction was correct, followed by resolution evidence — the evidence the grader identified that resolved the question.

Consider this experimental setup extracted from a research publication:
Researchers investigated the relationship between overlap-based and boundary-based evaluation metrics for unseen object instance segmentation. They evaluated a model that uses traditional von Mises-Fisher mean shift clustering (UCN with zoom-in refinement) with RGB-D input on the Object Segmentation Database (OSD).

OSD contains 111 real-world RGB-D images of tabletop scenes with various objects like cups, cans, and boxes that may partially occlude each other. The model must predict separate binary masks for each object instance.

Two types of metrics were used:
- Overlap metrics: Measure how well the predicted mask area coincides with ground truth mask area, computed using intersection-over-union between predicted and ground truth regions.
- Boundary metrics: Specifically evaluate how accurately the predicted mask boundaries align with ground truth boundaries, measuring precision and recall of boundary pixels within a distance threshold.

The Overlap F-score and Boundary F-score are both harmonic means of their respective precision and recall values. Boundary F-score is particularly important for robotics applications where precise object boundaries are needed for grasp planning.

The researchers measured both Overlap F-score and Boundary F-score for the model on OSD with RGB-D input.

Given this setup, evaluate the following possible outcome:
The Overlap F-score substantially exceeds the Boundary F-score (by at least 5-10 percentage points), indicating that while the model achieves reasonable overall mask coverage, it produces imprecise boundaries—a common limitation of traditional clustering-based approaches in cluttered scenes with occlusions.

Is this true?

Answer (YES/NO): YES